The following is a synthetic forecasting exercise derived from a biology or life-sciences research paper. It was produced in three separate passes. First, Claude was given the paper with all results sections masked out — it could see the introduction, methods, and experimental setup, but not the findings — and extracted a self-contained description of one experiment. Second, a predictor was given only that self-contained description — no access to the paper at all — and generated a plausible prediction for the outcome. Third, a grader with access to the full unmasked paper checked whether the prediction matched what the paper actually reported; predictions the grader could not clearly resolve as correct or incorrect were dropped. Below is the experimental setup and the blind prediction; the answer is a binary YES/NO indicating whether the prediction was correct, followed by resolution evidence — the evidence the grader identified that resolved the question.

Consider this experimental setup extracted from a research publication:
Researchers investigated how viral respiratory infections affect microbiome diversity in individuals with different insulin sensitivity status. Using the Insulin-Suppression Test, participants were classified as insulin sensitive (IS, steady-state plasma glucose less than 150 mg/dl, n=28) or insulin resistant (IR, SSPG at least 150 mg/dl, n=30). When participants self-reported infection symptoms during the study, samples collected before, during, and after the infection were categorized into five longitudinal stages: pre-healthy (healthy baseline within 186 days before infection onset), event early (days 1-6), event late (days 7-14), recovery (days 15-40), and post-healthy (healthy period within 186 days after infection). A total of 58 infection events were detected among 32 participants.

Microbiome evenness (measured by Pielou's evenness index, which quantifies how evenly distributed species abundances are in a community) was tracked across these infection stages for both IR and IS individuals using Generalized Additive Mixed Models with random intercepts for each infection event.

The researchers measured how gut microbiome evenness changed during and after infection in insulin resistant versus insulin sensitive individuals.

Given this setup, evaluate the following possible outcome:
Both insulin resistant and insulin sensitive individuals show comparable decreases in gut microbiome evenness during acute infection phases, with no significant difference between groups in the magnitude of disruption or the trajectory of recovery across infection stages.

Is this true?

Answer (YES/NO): NO